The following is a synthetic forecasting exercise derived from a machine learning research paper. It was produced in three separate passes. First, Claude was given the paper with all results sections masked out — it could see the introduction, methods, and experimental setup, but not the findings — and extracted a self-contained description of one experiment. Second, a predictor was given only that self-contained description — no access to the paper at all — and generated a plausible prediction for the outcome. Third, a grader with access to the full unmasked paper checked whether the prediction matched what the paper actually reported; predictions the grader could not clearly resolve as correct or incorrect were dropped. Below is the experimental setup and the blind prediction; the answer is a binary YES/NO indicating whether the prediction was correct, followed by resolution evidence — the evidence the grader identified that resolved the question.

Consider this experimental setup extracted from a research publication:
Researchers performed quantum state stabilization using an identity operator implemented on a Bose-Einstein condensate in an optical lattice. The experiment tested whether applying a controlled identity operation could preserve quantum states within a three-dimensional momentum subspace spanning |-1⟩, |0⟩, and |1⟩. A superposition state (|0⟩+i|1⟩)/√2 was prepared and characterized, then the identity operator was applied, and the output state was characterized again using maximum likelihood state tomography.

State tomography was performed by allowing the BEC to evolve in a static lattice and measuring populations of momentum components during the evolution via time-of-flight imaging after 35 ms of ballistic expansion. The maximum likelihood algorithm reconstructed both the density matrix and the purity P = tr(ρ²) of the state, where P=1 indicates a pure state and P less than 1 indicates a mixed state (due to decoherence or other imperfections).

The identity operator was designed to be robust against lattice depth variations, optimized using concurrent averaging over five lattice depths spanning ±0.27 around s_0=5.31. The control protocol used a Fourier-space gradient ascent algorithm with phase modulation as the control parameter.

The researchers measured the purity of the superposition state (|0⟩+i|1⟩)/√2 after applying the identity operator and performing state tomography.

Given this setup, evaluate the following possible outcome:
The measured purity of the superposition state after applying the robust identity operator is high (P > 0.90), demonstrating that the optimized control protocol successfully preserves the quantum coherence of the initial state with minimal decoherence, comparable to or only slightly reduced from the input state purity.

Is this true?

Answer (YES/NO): NO